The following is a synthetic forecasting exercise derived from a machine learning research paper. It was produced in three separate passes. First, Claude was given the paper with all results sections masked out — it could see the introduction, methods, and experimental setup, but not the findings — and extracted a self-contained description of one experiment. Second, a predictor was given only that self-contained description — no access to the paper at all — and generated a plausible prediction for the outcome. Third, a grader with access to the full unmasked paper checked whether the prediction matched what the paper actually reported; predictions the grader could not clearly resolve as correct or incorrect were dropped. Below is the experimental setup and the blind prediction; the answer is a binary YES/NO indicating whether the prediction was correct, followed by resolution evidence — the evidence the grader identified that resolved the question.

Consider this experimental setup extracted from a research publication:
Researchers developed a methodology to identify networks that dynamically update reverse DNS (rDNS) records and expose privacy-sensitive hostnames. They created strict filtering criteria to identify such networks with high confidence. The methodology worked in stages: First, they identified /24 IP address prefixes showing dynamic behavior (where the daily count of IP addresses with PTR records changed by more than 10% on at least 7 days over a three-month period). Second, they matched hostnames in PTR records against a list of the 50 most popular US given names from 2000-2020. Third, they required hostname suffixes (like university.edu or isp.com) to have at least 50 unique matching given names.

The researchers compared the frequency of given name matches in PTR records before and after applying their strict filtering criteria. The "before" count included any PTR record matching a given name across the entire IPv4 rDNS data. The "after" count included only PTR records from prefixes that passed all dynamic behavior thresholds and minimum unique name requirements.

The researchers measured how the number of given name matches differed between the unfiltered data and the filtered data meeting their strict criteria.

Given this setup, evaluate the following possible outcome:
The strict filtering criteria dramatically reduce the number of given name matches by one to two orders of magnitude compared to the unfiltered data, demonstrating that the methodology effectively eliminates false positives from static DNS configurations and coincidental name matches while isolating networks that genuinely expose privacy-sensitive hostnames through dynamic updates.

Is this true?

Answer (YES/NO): YES